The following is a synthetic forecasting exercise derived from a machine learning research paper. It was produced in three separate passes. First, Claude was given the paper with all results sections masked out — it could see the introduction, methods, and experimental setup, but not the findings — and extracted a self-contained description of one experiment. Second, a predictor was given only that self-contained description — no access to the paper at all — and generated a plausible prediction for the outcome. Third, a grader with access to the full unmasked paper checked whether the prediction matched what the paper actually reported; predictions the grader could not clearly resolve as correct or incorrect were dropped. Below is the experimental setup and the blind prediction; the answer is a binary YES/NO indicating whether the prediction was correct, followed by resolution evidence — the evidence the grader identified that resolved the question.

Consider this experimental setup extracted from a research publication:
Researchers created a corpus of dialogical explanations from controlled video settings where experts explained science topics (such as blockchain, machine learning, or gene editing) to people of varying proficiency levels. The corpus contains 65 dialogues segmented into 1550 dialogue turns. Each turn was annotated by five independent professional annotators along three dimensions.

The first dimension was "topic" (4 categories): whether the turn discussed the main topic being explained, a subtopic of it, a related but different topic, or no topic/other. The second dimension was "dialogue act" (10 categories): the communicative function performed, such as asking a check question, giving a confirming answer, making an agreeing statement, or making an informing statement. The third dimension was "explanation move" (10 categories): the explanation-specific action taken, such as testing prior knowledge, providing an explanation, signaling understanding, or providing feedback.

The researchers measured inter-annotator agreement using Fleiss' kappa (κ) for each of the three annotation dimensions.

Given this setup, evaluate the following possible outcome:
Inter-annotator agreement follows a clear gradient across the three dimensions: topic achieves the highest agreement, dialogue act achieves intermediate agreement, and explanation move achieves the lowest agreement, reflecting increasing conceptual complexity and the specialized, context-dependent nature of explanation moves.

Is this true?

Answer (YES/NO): NO